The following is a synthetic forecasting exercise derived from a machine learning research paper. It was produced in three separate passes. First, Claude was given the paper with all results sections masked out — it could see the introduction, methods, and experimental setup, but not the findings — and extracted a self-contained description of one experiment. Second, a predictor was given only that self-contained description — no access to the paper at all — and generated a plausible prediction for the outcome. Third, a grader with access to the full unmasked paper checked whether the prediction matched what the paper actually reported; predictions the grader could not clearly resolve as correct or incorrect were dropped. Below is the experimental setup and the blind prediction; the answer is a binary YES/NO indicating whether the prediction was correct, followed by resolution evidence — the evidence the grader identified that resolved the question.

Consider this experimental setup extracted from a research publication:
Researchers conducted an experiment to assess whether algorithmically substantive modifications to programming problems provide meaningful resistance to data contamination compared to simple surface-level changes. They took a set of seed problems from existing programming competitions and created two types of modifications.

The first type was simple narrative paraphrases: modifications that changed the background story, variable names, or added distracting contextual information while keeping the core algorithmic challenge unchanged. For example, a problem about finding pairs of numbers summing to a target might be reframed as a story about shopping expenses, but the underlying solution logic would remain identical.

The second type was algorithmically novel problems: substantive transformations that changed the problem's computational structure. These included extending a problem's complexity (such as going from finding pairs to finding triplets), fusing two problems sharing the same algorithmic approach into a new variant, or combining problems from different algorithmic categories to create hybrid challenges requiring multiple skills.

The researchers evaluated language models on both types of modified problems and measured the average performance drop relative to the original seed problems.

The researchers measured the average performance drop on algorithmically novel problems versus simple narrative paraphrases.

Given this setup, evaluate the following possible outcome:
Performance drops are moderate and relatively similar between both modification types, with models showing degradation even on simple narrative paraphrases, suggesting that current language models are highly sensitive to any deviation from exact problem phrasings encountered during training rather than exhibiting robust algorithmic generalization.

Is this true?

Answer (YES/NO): NO